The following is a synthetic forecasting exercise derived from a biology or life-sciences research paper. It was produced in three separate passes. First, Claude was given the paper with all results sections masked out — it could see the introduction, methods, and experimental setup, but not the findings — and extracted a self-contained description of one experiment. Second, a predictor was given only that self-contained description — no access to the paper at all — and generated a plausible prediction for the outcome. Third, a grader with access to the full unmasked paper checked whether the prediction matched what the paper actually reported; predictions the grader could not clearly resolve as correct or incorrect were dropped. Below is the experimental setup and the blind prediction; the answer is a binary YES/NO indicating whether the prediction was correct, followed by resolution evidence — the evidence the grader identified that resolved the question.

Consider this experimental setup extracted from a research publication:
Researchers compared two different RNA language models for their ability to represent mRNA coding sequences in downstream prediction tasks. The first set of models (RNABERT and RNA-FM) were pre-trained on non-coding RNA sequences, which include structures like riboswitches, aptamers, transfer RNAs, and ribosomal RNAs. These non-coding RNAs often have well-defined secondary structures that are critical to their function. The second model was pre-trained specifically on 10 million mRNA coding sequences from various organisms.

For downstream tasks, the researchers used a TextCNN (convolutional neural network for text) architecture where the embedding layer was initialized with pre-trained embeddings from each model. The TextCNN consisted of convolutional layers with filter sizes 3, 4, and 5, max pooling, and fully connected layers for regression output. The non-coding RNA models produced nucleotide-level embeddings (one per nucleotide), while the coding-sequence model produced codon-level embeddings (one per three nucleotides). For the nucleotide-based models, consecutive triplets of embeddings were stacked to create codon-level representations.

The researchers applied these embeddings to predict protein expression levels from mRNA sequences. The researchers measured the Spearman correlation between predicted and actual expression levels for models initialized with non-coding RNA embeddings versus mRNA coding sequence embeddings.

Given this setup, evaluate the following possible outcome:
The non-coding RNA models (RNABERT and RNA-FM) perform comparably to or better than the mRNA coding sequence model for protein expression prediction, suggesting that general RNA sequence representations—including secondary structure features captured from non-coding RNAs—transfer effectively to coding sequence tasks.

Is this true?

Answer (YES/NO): NO